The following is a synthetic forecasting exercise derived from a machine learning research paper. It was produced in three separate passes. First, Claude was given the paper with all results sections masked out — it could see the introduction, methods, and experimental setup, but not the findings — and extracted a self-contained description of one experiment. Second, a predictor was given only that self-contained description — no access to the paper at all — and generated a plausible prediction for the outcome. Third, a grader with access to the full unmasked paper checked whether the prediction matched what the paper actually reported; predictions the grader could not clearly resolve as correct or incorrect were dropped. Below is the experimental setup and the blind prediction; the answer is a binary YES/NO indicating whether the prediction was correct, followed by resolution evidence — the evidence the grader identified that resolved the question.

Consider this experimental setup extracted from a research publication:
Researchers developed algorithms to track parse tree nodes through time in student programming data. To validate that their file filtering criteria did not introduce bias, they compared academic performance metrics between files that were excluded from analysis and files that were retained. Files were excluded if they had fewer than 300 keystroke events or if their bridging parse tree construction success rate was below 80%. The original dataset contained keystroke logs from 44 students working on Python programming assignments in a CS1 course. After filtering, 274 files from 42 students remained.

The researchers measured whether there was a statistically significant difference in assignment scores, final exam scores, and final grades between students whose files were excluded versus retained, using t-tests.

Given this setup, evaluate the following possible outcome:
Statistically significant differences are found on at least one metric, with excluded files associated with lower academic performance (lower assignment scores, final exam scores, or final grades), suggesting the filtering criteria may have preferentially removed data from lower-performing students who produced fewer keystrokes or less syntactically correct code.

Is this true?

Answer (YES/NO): NO